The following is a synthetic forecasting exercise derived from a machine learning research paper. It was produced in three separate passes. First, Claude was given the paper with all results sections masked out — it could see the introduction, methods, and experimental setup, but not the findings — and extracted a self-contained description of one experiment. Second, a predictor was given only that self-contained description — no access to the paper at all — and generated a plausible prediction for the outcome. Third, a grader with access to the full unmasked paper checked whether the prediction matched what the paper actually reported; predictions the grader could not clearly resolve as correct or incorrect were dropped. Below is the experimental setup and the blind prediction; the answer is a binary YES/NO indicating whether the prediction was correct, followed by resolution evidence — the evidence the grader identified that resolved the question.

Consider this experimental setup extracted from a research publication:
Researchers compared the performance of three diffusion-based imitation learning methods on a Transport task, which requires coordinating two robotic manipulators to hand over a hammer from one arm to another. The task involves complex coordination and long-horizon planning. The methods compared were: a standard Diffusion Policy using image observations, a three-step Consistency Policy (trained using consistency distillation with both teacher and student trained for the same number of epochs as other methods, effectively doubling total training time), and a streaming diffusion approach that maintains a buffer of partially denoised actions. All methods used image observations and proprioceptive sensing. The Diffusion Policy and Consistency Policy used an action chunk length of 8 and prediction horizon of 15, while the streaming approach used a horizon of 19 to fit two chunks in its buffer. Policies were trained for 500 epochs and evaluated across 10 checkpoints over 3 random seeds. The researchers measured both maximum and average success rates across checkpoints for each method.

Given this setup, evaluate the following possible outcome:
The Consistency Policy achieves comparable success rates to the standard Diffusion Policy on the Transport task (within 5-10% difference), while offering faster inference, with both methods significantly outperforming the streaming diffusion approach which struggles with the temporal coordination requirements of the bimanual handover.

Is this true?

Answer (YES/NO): NO